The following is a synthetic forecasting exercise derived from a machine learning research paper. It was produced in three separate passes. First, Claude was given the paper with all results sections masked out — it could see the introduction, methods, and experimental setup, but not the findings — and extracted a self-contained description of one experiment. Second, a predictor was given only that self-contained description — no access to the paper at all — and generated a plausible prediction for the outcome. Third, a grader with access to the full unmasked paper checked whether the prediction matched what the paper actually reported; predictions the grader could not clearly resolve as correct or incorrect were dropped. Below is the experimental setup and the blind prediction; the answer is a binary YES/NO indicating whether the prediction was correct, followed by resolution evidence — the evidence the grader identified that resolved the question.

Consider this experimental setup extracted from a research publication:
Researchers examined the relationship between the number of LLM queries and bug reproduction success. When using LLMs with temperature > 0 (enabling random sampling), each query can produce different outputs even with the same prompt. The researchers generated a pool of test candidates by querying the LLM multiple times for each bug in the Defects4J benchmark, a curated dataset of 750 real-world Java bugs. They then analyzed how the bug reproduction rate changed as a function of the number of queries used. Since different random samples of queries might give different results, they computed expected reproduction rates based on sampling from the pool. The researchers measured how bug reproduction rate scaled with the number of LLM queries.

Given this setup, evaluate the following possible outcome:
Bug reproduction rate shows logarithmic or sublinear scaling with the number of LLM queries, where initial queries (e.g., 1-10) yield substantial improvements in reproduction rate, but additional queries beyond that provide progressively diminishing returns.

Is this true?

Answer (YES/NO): YES